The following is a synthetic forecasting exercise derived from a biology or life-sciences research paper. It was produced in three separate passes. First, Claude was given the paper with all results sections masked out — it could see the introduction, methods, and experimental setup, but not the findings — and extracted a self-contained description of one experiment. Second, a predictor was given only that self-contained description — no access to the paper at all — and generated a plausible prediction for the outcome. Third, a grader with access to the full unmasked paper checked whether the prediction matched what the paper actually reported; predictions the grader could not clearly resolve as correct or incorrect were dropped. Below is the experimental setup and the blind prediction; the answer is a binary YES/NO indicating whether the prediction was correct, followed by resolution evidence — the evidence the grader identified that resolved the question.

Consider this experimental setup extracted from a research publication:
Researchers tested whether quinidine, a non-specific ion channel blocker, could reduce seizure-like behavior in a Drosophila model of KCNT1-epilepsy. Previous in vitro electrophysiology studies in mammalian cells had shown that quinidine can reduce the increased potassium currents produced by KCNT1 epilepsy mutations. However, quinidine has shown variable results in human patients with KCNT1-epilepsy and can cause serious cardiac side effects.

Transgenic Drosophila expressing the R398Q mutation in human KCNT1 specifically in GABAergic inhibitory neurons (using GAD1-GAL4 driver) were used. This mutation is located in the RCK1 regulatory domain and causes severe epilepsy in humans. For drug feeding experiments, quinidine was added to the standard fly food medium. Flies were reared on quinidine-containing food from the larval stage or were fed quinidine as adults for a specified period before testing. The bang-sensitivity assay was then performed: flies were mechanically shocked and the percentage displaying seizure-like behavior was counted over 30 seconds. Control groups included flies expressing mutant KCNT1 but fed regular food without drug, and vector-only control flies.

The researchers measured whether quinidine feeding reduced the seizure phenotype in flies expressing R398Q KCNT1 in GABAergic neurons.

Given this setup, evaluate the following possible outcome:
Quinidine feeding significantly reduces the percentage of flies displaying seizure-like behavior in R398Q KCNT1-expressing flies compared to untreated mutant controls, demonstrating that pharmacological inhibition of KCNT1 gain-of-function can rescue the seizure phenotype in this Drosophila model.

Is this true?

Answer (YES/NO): NO